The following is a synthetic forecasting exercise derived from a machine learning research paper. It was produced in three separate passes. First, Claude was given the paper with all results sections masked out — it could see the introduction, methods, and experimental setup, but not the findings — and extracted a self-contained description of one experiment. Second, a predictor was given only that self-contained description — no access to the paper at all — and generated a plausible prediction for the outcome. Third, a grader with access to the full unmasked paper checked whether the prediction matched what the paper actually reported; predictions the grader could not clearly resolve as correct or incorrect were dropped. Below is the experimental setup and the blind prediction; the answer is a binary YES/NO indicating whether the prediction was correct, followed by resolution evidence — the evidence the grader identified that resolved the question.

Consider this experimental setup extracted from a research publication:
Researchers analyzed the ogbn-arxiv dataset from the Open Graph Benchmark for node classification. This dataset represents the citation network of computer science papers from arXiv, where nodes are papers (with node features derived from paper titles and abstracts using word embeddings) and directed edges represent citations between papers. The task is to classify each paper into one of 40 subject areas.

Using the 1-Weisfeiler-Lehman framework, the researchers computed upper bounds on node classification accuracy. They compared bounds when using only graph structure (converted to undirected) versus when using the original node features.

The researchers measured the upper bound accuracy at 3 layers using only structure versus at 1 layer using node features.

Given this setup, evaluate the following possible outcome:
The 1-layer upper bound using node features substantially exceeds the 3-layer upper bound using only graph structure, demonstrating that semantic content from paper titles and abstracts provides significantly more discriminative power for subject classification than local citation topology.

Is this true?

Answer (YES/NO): YES